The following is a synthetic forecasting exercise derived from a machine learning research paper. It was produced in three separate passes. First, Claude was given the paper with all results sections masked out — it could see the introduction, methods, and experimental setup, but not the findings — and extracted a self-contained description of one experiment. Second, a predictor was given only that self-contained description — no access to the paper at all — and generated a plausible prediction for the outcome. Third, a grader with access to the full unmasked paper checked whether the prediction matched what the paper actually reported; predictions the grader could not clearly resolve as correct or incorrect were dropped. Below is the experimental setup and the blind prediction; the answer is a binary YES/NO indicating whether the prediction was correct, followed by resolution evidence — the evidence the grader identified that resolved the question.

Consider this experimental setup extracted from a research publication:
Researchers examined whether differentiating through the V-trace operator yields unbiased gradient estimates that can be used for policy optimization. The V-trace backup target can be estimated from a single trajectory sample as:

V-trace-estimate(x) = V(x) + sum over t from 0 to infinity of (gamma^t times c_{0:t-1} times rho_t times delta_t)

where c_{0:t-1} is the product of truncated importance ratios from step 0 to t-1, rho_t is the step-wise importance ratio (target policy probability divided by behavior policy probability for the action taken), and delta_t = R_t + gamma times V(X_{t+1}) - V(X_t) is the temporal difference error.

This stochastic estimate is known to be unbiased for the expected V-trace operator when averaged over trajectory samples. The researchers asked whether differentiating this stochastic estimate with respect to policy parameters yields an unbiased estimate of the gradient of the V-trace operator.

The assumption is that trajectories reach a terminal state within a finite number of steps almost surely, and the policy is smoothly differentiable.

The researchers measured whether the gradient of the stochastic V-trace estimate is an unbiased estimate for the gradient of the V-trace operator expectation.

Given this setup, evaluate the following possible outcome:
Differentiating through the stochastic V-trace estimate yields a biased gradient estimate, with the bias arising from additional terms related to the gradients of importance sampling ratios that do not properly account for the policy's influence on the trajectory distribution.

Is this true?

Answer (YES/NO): NO